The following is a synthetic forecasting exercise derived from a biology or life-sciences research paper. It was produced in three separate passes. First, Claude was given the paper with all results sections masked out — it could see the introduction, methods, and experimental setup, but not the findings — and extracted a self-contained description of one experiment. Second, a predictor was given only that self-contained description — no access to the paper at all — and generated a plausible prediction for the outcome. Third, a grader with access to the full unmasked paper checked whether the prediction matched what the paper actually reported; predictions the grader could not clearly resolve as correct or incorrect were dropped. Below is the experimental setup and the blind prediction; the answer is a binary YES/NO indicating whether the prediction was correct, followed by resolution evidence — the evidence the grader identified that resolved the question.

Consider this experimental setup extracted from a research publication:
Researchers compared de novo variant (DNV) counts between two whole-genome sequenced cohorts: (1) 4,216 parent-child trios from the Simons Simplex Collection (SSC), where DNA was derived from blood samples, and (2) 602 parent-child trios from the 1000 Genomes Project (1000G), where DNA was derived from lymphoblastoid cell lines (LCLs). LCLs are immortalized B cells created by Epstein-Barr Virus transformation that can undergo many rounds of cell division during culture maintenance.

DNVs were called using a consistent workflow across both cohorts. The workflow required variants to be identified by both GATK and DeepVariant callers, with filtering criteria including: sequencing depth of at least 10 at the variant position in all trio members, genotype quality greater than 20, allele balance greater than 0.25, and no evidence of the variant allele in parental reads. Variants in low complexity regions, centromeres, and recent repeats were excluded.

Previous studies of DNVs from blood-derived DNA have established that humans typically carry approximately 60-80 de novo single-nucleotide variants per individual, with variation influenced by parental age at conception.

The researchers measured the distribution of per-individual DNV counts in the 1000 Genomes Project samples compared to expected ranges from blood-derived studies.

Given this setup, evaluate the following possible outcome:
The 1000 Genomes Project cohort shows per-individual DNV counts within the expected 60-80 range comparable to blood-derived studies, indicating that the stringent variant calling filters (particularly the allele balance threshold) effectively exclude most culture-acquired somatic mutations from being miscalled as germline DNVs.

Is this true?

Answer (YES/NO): NO